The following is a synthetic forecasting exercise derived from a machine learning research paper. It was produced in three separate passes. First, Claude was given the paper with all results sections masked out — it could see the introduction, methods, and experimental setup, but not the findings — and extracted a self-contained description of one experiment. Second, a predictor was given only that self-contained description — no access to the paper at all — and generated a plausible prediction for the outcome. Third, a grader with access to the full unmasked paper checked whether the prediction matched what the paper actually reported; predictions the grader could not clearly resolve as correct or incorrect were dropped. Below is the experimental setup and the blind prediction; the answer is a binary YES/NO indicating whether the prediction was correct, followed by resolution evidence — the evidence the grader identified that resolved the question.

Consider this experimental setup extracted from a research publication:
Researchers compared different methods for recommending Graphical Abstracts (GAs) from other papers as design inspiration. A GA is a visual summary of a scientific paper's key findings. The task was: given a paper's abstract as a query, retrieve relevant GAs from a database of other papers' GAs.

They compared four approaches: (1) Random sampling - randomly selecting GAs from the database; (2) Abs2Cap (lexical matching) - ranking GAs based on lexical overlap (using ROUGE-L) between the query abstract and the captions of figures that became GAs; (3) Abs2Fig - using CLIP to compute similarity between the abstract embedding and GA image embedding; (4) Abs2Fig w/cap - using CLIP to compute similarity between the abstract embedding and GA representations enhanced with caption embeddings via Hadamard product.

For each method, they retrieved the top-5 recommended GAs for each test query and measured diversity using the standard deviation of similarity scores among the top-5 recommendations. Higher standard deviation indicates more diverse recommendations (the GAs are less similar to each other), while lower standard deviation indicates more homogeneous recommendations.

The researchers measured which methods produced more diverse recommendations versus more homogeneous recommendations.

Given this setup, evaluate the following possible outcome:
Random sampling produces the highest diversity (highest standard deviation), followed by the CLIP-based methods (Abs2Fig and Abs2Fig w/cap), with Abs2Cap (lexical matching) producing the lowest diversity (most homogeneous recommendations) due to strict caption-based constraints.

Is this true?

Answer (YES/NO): NO